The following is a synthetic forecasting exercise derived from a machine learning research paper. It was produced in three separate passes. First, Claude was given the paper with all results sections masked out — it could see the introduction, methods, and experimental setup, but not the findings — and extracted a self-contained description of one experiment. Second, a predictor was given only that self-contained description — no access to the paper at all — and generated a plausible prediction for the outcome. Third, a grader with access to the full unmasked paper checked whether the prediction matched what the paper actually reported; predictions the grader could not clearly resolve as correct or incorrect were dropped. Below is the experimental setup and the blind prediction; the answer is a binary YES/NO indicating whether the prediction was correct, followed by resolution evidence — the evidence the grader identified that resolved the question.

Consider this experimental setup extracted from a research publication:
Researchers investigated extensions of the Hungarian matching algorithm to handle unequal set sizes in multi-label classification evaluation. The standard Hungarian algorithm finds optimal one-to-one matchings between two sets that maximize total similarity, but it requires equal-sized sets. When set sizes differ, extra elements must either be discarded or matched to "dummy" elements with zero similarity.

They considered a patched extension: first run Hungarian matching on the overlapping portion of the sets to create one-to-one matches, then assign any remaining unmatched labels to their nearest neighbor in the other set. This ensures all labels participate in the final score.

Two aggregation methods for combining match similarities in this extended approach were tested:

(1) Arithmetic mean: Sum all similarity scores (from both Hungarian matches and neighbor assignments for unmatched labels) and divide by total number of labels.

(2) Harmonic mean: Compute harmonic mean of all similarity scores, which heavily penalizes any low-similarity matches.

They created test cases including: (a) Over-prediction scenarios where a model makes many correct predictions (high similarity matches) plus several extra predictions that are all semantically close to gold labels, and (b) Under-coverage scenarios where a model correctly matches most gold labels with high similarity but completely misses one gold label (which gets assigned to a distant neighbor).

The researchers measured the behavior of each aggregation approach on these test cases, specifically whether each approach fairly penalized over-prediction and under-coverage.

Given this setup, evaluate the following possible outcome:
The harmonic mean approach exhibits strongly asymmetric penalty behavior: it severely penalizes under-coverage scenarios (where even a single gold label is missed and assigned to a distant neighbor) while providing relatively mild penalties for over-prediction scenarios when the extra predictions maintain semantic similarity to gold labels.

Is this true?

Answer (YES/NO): NO